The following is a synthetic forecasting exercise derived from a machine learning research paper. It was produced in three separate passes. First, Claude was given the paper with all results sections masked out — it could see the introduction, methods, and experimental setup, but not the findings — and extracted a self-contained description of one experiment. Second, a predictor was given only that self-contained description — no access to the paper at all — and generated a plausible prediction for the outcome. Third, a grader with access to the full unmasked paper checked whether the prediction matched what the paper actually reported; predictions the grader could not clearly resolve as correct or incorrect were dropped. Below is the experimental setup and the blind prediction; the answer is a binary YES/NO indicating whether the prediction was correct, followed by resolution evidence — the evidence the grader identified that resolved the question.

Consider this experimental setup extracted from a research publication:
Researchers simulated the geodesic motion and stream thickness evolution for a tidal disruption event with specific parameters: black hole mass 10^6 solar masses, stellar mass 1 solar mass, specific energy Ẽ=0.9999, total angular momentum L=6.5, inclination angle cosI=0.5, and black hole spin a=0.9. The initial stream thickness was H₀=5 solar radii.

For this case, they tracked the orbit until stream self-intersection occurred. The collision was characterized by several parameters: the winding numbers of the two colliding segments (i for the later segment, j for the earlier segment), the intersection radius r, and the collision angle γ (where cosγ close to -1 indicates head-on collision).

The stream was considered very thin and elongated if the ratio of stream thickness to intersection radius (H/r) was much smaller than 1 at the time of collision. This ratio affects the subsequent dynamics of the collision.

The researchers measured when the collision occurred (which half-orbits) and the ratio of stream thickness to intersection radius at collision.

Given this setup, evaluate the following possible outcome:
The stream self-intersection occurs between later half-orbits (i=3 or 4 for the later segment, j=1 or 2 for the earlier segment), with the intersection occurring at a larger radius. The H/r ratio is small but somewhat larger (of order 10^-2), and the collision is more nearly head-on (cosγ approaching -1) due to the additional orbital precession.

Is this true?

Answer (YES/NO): NO